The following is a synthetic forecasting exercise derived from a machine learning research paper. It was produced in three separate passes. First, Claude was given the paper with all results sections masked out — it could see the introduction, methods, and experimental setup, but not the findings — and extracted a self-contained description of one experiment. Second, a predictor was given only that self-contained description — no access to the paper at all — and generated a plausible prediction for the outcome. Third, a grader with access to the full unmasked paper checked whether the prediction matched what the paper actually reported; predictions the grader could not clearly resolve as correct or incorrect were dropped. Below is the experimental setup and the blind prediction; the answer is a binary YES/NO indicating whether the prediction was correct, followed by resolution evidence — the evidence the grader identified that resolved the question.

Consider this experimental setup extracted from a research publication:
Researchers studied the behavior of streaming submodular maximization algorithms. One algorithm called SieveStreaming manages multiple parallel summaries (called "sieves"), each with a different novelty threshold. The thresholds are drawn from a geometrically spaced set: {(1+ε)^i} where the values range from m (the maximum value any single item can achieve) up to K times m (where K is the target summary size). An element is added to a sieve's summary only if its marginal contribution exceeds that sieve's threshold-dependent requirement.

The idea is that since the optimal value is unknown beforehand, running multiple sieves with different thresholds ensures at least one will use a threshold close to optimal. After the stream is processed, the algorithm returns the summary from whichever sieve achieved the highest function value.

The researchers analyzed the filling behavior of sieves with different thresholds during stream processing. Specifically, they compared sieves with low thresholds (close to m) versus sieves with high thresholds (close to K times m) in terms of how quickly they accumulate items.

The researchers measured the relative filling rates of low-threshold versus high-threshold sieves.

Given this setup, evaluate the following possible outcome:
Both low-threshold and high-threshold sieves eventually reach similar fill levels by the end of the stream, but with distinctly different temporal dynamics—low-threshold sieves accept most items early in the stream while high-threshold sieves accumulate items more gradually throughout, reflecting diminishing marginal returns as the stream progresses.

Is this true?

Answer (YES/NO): NO